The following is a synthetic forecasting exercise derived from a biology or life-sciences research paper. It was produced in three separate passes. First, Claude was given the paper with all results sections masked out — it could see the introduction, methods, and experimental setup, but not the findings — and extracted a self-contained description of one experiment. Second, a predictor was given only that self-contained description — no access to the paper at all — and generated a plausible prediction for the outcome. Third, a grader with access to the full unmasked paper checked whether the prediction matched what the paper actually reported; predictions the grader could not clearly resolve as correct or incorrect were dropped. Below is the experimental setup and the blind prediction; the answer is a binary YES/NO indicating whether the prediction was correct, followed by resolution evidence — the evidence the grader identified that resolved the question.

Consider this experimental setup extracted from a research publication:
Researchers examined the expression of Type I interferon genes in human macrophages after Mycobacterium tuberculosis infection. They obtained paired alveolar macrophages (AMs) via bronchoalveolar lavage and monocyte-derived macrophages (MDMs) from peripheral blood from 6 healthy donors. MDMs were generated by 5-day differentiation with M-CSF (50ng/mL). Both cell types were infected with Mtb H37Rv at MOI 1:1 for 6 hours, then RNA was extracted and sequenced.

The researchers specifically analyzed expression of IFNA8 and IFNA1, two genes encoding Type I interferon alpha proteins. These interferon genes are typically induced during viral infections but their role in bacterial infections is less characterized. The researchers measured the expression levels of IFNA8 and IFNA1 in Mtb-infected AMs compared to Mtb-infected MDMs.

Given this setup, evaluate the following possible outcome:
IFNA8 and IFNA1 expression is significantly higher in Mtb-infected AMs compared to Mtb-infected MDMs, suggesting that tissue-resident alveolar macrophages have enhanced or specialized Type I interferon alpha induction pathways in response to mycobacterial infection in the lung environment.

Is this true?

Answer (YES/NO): YES